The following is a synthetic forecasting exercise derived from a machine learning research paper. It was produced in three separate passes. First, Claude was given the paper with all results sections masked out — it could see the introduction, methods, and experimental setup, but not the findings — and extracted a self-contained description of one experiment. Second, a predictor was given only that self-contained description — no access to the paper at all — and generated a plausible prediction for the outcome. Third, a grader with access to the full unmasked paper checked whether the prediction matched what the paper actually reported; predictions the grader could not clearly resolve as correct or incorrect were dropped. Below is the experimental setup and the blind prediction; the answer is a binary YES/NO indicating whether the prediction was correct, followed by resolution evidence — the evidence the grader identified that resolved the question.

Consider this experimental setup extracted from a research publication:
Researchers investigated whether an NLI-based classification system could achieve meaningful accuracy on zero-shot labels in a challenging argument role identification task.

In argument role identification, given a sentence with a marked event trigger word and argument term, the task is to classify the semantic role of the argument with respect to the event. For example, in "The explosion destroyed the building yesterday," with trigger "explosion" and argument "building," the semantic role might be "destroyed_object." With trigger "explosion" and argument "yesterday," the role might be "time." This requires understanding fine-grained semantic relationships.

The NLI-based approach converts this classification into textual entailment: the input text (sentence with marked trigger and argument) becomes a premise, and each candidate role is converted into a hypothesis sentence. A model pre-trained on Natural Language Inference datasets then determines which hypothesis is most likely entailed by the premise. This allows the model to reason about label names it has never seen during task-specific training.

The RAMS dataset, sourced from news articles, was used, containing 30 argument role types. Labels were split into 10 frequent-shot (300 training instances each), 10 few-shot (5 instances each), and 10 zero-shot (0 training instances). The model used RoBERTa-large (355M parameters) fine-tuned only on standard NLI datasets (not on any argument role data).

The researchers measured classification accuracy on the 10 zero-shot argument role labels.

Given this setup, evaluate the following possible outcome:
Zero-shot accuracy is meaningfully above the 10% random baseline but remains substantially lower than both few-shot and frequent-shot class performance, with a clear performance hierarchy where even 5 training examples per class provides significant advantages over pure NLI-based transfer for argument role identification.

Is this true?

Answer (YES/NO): NO